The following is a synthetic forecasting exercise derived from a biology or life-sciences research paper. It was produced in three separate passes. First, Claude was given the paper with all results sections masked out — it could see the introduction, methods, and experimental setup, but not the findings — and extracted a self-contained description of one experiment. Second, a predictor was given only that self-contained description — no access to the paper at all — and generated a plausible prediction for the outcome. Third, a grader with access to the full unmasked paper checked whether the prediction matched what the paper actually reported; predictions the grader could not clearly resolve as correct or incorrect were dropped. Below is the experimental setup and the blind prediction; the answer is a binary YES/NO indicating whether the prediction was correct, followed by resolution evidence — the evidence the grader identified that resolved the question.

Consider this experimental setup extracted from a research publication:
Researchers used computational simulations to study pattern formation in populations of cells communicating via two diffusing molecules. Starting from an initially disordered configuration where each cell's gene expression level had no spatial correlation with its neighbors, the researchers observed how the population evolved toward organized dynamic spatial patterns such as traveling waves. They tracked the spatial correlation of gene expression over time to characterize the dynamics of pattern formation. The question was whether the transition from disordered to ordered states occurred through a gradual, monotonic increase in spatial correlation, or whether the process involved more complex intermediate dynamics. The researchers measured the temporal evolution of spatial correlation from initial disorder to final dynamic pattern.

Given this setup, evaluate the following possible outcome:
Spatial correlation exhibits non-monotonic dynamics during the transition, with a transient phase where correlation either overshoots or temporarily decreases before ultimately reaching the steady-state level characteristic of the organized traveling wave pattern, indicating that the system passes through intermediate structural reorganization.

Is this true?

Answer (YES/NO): YES